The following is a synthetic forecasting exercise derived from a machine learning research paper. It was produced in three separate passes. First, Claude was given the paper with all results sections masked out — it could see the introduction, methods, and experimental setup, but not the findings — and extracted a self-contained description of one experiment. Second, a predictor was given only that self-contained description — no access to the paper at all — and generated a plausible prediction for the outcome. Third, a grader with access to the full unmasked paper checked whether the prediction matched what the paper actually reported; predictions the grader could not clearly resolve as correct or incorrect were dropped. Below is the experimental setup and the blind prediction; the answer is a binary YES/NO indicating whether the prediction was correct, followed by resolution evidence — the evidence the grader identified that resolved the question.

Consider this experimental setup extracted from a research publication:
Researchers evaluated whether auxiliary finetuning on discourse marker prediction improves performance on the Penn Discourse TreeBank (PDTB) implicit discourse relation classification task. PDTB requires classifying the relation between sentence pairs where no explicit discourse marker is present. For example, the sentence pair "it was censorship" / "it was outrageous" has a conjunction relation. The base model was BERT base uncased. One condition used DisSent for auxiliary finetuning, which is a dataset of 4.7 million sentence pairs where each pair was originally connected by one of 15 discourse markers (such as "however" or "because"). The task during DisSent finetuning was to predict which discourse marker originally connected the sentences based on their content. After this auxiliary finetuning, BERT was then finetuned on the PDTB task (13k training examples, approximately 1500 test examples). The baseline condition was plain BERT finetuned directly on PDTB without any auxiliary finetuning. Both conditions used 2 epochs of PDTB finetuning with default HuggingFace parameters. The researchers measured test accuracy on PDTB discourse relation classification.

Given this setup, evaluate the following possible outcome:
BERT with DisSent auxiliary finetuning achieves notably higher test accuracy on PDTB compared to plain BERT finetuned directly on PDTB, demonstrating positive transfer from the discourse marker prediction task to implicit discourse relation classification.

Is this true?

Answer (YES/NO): NO